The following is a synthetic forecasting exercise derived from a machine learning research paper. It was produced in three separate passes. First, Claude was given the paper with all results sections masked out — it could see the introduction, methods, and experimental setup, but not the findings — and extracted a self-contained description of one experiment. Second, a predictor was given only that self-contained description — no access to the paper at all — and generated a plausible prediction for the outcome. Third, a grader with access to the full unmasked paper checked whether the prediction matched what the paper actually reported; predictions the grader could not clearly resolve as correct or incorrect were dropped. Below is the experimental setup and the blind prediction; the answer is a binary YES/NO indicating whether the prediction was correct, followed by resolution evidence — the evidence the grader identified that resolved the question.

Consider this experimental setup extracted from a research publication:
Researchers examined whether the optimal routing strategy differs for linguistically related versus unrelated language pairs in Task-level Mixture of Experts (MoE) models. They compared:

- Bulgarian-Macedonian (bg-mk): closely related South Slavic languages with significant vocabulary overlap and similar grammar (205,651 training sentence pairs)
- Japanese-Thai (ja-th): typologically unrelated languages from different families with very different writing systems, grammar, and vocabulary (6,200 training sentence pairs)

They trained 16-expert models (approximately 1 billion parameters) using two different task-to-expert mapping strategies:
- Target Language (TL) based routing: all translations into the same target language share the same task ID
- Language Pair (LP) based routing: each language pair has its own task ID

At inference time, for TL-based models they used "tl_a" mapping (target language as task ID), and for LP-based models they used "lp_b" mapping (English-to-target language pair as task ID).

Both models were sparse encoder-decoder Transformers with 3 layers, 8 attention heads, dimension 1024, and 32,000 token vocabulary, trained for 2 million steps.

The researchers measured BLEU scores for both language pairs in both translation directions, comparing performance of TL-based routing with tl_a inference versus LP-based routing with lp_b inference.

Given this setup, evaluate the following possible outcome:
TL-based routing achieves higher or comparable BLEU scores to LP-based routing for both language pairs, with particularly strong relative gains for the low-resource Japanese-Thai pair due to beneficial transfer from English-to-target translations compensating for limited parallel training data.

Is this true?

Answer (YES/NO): NO